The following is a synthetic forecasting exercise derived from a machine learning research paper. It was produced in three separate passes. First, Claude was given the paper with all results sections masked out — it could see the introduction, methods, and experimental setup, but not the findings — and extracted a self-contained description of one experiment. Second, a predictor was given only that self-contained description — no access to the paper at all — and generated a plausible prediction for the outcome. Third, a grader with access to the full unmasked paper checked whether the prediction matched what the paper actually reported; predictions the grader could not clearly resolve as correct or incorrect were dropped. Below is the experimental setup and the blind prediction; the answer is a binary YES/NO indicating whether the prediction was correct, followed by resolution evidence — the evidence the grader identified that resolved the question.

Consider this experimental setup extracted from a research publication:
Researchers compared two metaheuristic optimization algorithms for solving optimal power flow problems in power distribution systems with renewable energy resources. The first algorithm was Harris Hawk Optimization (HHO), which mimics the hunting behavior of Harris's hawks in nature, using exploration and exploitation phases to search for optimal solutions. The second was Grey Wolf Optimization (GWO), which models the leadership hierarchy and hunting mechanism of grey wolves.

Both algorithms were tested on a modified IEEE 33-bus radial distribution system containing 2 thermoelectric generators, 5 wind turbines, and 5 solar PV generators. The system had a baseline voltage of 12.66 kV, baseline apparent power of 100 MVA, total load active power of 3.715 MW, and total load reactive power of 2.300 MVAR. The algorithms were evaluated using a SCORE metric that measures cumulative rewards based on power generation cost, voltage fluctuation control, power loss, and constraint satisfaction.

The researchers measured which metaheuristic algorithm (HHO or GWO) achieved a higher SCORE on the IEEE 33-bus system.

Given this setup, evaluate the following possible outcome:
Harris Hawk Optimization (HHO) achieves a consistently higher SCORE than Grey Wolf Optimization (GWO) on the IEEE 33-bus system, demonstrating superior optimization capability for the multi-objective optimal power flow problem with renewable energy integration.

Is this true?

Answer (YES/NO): YES